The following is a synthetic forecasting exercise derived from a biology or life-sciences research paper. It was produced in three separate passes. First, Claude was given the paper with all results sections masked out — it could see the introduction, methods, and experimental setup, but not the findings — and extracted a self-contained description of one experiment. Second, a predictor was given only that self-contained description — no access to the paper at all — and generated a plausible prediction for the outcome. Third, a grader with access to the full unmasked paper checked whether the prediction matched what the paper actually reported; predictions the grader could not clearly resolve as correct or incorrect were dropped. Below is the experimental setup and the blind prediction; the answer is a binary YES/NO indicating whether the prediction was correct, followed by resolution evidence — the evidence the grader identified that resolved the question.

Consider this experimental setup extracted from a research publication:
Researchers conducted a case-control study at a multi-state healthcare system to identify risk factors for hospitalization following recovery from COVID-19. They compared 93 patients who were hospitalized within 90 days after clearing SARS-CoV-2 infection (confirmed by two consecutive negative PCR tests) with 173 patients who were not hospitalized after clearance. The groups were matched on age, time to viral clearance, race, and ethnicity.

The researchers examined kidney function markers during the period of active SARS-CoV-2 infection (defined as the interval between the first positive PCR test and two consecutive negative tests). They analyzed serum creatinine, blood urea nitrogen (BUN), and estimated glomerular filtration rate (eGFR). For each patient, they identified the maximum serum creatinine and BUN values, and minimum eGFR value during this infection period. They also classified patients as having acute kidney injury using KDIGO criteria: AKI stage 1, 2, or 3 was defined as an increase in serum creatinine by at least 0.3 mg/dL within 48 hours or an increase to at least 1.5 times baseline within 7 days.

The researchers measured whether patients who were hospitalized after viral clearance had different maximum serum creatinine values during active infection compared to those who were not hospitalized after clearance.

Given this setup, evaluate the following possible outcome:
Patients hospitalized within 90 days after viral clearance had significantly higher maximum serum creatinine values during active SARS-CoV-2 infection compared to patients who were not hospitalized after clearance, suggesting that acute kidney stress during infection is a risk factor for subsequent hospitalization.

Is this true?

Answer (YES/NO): NO